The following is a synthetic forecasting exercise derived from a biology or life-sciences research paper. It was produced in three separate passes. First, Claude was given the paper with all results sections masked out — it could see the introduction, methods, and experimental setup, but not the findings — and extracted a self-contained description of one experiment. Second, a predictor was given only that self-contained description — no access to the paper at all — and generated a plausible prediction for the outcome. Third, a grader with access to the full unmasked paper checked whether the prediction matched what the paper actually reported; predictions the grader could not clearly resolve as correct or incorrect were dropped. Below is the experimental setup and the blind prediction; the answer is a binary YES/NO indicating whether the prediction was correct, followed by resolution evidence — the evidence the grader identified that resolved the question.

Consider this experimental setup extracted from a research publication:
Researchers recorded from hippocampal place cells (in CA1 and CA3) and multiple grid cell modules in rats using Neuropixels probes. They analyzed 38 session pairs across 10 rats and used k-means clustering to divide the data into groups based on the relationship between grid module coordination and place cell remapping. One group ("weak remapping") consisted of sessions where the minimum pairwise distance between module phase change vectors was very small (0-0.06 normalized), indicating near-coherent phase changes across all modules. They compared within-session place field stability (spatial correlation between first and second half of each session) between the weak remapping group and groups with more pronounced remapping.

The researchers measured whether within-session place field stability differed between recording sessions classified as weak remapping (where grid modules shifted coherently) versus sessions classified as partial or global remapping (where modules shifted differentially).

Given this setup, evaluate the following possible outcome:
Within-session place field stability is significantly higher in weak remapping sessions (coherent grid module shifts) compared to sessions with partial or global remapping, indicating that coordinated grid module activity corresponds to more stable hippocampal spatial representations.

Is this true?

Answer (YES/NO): NO